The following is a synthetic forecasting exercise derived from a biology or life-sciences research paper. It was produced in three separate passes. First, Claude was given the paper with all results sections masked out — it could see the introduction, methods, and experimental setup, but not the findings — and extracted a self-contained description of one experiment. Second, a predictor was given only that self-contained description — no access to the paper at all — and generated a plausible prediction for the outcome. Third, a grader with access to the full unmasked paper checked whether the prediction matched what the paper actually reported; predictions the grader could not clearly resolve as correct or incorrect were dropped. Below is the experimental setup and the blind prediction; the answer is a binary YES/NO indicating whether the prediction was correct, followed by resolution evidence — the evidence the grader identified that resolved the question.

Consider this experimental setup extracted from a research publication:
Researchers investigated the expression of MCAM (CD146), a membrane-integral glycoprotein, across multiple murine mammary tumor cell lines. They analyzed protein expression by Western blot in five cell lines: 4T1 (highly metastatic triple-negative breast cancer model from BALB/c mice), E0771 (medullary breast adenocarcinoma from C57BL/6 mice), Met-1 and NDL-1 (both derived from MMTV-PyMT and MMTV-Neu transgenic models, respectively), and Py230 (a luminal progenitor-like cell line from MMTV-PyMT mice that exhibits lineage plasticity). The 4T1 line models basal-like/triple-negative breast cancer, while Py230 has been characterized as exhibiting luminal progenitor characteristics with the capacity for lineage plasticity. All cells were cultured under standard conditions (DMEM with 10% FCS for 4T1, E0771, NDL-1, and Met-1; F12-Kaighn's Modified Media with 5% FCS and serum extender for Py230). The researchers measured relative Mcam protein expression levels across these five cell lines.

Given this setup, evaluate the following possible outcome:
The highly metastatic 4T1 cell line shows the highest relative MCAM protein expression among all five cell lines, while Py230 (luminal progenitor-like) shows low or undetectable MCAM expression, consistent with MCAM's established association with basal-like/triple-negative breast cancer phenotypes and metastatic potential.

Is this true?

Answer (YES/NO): NO